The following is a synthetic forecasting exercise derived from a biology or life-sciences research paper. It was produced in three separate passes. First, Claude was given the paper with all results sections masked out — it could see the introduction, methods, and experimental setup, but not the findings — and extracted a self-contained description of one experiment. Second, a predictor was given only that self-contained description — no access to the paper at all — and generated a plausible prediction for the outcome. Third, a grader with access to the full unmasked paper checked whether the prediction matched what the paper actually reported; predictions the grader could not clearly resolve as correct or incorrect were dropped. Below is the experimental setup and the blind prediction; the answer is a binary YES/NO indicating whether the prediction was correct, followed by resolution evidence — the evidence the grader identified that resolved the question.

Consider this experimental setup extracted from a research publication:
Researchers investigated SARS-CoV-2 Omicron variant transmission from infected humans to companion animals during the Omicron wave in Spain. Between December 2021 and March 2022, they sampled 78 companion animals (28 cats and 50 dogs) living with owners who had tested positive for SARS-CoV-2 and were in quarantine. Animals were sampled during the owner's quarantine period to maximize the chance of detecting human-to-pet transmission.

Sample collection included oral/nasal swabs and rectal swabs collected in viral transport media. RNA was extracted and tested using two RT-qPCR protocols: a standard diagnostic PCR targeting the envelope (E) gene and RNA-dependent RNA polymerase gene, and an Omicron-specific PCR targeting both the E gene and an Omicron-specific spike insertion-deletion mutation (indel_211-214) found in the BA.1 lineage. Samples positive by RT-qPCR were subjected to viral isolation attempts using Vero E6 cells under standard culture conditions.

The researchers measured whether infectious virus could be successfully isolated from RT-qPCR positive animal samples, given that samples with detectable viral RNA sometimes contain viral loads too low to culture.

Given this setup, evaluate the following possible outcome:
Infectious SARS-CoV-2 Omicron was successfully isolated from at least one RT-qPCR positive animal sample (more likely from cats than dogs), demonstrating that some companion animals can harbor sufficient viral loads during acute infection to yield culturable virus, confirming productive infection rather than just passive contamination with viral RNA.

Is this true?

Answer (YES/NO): NO